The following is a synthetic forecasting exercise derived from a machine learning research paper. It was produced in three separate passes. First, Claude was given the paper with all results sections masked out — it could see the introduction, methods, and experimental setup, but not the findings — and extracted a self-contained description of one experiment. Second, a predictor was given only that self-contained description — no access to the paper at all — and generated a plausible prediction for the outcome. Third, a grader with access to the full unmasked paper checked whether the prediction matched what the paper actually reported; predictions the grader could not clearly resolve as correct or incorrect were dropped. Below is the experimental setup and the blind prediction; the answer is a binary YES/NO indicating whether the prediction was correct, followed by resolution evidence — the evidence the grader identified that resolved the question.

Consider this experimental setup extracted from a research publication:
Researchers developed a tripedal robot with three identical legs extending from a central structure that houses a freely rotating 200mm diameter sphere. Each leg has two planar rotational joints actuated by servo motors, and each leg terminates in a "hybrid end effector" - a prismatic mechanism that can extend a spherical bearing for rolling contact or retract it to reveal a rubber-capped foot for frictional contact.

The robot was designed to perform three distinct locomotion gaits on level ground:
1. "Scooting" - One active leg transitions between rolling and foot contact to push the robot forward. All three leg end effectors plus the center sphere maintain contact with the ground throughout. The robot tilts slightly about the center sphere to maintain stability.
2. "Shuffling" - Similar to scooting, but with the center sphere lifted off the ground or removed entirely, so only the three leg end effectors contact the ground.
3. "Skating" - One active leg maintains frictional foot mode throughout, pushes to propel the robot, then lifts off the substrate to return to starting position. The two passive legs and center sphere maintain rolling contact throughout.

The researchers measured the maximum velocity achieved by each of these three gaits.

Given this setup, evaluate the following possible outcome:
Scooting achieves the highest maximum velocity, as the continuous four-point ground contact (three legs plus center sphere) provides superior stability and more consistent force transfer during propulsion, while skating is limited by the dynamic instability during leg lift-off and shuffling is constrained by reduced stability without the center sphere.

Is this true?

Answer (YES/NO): NO